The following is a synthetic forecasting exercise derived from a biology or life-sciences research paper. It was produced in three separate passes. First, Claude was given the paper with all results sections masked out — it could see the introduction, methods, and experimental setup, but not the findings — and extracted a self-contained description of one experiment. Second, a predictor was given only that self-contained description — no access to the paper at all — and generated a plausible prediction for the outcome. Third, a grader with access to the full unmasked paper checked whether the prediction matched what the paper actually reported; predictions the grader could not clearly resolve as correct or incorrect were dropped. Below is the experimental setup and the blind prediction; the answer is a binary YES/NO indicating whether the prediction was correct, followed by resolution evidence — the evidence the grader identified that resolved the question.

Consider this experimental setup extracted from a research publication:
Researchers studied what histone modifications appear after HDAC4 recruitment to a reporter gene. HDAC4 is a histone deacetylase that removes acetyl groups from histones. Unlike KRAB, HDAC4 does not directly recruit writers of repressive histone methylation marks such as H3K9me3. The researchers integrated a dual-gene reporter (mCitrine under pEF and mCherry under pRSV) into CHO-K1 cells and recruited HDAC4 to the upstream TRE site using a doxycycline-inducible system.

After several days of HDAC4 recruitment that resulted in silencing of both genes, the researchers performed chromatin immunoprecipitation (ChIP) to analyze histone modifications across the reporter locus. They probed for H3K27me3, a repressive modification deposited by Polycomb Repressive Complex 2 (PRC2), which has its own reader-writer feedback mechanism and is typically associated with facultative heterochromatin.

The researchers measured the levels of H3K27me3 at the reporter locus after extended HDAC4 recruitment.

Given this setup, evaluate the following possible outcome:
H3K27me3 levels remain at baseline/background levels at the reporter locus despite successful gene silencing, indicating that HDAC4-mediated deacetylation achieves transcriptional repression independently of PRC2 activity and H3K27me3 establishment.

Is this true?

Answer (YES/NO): NO